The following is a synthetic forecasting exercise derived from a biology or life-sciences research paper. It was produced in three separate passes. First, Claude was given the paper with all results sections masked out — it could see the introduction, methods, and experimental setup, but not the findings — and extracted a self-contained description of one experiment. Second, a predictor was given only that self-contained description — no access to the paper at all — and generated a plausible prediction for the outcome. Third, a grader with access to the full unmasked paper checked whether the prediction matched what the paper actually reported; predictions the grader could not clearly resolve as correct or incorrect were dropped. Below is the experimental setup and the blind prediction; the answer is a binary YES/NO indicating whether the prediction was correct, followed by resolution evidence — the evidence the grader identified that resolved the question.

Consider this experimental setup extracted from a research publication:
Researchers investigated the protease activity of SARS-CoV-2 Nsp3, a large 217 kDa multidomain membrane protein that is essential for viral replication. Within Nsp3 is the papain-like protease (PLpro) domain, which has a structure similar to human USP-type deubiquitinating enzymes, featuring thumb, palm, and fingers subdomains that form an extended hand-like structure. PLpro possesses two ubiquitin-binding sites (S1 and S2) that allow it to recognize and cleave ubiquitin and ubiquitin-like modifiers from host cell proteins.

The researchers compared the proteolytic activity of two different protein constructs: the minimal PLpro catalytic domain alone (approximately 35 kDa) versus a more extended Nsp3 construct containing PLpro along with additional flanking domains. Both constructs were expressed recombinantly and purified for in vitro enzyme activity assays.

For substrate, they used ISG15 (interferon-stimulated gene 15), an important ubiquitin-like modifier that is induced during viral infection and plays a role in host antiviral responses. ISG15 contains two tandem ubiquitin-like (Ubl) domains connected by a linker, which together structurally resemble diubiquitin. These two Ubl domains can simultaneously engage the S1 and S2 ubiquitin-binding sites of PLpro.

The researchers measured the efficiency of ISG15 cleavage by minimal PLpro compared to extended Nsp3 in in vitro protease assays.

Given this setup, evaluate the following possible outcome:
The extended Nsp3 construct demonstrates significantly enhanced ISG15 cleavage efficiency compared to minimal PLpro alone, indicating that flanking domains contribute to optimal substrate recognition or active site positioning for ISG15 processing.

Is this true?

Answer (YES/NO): YES